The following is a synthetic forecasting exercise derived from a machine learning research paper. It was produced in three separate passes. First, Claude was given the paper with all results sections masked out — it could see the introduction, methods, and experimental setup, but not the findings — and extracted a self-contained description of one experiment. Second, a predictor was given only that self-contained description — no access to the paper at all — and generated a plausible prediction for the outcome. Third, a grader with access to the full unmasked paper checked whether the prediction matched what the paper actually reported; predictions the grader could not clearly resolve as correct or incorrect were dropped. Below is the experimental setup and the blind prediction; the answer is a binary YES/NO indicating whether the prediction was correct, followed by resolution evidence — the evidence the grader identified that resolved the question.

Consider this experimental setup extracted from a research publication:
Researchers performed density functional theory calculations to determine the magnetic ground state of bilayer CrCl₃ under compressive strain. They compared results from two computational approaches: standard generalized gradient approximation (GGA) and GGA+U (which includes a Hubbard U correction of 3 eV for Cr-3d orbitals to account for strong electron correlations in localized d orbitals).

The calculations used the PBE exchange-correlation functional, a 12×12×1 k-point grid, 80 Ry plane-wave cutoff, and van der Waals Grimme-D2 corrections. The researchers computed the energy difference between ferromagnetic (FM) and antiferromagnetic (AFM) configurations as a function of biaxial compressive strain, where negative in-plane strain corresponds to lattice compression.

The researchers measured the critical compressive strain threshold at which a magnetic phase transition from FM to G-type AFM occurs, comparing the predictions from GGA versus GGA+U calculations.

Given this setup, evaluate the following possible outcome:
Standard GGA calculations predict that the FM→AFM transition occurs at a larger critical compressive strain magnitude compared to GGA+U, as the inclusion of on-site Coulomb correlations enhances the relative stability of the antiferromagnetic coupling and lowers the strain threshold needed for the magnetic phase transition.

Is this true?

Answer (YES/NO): NO